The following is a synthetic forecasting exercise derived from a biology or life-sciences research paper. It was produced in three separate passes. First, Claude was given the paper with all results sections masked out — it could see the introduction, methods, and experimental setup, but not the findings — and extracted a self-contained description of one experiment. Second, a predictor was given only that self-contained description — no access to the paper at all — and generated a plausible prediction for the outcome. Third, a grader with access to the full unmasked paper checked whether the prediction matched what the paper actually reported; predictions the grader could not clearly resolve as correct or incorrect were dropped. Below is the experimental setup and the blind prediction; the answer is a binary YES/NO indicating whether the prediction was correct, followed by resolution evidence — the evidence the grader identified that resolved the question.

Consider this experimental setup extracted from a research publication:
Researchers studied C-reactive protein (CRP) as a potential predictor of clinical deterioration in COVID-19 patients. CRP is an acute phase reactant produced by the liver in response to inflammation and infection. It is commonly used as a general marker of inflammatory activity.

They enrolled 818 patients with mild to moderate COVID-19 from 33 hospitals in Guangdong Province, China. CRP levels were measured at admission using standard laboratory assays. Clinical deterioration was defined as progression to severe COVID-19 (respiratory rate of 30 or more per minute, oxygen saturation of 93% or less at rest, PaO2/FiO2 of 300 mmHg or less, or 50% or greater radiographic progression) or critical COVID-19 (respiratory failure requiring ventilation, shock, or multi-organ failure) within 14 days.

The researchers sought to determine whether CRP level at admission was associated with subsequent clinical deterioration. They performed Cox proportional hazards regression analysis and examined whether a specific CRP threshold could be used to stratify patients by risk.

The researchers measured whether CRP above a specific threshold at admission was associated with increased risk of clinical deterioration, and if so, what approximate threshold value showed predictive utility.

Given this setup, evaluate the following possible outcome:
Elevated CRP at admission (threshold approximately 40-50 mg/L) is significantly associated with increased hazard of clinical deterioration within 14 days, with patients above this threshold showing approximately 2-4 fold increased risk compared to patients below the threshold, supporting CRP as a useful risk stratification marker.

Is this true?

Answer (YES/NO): NO